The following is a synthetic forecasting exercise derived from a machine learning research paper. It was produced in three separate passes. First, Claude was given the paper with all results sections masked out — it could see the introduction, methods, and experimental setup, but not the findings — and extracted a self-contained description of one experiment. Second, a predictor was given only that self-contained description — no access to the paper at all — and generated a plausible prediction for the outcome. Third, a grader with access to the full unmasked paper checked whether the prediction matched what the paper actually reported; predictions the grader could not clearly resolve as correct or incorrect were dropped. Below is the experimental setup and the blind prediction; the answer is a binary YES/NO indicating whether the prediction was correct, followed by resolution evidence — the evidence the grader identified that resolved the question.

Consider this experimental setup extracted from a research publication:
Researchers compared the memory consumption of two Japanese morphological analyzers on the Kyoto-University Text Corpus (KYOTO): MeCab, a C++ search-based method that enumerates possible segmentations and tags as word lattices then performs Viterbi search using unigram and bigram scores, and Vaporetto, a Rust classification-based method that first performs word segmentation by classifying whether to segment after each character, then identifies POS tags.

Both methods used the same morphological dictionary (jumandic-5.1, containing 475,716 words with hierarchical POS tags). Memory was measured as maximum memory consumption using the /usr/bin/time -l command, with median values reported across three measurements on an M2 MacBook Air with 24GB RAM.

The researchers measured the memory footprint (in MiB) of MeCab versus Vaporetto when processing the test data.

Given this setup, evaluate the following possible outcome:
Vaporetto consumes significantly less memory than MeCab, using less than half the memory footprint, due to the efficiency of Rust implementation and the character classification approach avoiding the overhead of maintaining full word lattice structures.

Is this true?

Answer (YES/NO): NO